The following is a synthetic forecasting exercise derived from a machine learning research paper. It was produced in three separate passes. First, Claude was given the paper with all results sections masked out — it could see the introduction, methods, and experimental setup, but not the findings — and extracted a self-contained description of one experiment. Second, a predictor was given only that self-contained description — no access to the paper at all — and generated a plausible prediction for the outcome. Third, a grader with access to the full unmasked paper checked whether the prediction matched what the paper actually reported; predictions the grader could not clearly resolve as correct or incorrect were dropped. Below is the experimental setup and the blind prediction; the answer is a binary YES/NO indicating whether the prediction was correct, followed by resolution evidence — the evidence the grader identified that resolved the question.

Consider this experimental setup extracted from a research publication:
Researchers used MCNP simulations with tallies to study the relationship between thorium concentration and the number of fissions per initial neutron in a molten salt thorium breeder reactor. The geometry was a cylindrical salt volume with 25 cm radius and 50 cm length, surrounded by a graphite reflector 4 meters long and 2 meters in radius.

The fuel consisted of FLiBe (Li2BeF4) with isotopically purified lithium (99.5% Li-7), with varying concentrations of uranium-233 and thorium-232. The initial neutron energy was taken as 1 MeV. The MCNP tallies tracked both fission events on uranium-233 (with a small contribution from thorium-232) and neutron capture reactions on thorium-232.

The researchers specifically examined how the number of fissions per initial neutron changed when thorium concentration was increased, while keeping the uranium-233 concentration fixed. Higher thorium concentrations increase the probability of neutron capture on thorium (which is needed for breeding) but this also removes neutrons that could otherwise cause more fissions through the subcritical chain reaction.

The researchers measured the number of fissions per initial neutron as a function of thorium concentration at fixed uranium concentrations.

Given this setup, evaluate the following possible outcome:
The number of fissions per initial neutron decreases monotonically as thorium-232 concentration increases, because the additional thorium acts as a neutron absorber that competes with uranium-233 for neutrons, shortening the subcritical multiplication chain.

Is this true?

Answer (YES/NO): YES